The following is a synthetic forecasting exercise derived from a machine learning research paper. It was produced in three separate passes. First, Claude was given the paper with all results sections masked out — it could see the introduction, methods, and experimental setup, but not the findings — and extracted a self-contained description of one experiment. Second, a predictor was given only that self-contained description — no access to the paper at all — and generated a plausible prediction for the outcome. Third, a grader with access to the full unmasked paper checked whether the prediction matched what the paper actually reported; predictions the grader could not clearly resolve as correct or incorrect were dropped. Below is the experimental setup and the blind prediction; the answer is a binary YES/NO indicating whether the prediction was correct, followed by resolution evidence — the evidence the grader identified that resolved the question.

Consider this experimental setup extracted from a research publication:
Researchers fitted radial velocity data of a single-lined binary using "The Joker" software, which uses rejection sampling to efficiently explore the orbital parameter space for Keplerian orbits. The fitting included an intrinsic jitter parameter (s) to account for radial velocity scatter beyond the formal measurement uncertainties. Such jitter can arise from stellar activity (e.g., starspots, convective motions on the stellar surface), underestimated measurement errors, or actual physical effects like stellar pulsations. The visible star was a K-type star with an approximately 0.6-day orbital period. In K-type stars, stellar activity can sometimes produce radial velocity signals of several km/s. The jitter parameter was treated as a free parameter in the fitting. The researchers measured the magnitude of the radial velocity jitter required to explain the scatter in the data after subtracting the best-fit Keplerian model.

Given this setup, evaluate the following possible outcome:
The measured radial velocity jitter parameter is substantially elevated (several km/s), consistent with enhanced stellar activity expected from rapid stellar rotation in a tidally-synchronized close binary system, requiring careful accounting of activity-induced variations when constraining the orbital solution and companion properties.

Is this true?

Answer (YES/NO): NO